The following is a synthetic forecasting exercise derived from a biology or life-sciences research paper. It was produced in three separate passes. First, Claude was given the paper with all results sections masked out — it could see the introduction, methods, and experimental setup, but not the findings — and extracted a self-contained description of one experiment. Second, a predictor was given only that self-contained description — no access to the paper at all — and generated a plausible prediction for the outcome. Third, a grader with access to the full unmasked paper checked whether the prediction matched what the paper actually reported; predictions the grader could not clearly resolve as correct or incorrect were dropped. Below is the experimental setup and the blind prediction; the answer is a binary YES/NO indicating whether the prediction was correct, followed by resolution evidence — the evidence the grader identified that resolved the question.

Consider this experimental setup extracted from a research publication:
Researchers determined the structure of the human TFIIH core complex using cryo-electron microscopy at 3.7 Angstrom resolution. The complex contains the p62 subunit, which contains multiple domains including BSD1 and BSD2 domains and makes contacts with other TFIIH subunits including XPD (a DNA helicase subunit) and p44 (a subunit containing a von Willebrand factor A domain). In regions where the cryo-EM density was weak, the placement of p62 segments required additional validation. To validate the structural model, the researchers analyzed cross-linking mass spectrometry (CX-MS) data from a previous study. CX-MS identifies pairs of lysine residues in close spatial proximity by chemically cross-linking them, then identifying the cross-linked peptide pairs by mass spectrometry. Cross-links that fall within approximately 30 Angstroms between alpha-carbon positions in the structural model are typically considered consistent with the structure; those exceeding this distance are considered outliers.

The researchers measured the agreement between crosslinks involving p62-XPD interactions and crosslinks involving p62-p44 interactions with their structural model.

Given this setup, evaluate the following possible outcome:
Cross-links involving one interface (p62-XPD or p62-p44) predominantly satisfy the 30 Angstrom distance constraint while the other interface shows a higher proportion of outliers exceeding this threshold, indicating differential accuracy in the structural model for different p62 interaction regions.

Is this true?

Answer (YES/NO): YES